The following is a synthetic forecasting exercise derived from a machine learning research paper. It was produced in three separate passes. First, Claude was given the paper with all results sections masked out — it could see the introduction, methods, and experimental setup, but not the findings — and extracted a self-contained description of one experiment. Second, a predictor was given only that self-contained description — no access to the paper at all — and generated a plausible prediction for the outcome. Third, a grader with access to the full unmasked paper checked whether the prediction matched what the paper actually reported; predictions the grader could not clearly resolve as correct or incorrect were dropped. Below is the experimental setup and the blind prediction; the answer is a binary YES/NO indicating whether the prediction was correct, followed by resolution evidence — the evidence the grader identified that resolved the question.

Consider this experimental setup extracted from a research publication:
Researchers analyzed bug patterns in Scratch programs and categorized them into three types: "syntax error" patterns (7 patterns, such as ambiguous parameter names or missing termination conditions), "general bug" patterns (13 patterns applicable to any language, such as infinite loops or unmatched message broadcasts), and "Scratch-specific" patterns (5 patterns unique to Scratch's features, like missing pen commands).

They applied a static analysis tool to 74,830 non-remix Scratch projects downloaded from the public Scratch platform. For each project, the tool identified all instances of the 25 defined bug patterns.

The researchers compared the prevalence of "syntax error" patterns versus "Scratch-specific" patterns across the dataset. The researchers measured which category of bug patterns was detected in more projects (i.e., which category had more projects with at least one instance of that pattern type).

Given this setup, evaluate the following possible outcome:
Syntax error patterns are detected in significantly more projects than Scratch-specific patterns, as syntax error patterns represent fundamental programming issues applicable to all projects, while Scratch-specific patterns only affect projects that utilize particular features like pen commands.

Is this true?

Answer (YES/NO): NO